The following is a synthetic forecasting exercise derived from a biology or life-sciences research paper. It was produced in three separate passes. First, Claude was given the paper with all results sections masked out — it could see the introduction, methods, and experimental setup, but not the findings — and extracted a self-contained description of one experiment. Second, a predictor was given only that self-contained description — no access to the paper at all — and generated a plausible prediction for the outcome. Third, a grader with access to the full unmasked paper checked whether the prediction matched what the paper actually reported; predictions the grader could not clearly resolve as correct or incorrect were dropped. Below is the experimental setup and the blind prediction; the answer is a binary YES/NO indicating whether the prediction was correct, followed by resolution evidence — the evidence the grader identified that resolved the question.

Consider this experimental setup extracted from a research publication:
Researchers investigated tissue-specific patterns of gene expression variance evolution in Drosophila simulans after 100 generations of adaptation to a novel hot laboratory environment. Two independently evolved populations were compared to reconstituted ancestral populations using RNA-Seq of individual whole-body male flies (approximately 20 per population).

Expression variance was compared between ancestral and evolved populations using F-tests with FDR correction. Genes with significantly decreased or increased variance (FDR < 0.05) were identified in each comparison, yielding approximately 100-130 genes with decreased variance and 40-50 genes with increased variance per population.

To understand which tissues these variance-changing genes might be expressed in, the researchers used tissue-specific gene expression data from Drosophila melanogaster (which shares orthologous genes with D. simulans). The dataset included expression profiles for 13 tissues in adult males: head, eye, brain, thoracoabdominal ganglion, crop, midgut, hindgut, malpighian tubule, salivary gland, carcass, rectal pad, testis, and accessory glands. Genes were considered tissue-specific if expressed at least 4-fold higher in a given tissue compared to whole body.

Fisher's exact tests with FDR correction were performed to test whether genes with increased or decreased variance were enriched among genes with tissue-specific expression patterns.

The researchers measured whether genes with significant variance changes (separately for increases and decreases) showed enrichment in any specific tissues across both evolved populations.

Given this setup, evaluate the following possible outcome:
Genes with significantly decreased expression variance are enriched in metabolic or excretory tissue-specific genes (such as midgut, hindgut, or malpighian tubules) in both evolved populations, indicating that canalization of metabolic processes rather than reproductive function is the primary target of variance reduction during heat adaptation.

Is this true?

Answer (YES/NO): NO